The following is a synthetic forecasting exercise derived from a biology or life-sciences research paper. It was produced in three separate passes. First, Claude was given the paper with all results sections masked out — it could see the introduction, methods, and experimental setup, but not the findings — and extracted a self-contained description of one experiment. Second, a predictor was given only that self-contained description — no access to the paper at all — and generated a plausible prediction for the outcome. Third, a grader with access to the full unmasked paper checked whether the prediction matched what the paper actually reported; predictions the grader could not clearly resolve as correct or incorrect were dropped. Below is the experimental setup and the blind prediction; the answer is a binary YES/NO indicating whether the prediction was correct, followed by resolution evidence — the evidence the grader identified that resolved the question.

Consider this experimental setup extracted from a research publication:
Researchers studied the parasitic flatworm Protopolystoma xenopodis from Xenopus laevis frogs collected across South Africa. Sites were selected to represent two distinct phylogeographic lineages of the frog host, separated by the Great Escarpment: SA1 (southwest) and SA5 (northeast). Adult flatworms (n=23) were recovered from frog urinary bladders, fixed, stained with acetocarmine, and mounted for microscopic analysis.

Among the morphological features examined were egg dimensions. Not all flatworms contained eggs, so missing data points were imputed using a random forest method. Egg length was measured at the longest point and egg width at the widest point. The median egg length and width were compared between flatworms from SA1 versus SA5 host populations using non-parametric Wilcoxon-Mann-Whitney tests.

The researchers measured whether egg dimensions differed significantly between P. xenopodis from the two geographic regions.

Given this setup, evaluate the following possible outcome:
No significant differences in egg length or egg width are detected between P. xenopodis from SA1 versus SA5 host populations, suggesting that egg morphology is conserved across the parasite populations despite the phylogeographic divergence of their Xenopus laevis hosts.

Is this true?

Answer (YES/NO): NO